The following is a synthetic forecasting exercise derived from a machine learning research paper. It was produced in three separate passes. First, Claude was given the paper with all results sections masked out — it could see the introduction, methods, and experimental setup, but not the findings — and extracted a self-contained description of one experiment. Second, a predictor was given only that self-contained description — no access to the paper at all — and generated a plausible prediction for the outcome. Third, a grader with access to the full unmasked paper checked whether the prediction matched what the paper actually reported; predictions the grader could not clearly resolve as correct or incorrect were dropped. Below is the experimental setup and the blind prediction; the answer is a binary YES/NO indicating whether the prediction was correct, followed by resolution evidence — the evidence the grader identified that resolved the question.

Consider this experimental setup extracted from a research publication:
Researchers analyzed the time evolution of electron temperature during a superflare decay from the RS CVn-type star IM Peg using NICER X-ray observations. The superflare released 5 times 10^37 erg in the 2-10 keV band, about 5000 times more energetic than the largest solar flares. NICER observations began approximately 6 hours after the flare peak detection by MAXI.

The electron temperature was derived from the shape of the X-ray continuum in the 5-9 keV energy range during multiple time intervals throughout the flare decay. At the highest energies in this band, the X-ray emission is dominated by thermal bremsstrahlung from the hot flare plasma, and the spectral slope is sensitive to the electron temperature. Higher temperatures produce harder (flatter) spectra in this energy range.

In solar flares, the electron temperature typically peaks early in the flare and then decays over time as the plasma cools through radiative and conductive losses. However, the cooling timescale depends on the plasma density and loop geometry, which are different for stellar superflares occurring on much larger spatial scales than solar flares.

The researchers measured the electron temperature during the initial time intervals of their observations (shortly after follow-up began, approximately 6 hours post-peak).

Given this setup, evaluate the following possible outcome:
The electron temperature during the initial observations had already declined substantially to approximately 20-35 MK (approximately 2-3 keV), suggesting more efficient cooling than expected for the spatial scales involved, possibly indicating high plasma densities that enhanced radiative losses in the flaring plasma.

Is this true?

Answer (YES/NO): NO